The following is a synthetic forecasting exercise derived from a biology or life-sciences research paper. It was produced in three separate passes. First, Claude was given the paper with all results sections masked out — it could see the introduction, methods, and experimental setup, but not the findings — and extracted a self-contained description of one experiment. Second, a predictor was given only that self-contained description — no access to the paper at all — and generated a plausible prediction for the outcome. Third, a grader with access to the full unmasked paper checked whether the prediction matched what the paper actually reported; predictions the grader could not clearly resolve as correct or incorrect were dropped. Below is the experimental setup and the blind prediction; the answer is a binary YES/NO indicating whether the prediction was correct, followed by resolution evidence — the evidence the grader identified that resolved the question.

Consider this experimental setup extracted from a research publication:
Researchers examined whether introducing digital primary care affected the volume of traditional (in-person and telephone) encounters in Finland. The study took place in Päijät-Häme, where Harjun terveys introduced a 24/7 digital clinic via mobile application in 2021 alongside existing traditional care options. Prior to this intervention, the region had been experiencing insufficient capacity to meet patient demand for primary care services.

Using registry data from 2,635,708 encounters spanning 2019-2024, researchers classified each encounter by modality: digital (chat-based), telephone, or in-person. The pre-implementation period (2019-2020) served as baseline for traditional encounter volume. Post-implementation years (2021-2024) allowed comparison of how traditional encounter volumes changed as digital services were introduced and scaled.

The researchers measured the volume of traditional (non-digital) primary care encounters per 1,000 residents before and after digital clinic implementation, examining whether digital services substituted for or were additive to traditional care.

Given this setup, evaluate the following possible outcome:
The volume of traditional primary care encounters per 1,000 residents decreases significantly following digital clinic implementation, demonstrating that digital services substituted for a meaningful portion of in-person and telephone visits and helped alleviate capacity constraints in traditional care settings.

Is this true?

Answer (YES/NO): NO